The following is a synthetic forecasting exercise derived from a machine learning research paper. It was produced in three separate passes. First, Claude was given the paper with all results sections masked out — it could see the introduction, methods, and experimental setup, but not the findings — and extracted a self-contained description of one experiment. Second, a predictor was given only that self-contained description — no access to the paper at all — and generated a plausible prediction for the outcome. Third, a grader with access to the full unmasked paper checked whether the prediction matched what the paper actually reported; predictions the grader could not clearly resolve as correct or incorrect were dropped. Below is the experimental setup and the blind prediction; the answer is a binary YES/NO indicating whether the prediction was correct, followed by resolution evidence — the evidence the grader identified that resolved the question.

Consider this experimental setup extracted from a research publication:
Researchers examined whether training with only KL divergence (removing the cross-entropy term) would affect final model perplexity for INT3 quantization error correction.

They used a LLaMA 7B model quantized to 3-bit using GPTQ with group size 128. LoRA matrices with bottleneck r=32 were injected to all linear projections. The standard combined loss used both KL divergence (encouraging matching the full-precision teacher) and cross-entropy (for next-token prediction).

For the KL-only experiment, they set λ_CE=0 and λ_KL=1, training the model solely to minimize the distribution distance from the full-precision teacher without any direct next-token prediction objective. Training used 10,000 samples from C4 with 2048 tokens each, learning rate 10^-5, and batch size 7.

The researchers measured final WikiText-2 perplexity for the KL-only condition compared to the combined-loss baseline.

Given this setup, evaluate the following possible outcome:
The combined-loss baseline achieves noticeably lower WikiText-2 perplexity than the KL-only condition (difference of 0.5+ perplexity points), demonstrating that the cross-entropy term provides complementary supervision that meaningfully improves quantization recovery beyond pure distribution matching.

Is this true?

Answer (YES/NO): NO